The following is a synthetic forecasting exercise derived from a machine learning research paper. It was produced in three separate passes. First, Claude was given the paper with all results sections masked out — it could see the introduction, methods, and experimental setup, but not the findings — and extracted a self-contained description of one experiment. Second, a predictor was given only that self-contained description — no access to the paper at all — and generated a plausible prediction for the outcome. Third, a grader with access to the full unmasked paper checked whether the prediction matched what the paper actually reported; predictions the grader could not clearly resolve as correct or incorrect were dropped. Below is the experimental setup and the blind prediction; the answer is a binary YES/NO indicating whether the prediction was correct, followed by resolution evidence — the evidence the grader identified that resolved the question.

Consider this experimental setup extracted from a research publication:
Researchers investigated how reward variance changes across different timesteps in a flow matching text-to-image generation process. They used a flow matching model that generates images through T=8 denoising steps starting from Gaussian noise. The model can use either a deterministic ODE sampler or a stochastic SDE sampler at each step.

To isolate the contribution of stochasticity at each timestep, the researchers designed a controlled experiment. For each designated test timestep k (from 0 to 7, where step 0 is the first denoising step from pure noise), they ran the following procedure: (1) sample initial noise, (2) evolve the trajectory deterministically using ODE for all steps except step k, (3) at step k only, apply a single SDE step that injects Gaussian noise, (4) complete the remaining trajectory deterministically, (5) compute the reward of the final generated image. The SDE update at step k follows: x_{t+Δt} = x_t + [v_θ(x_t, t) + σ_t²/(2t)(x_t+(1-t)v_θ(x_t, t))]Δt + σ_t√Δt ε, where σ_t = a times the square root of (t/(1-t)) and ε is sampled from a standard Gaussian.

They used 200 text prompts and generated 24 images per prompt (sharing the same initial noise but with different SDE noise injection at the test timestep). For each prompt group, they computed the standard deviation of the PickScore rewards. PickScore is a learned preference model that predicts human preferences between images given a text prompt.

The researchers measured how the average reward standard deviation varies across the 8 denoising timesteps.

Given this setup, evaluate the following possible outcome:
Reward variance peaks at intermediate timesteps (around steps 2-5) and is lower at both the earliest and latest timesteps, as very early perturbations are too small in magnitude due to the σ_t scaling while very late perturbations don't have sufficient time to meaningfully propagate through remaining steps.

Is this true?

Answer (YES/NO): NO